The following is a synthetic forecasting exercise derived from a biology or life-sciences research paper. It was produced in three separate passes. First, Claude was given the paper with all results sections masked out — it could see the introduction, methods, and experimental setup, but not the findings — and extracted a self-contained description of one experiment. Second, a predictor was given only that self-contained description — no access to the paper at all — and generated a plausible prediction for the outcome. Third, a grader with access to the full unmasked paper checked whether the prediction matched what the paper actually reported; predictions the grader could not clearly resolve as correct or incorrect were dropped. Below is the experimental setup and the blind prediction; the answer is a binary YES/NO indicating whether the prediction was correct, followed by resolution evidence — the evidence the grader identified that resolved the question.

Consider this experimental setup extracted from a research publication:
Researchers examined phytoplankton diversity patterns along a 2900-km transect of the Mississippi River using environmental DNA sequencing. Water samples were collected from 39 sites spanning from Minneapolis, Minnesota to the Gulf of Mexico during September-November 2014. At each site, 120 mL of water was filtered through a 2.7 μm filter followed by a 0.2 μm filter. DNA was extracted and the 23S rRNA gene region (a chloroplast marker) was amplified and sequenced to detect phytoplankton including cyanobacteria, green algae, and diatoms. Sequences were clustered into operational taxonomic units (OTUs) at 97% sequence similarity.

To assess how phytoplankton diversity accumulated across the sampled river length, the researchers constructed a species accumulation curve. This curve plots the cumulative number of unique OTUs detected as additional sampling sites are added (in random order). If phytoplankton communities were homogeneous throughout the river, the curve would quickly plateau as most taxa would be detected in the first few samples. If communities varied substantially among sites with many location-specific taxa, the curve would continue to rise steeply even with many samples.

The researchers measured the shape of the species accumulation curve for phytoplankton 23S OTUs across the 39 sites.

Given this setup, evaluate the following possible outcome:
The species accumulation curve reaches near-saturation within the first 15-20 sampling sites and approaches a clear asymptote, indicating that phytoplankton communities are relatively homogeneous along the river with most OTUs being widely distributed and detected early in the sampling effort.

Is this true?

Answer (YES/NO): NO